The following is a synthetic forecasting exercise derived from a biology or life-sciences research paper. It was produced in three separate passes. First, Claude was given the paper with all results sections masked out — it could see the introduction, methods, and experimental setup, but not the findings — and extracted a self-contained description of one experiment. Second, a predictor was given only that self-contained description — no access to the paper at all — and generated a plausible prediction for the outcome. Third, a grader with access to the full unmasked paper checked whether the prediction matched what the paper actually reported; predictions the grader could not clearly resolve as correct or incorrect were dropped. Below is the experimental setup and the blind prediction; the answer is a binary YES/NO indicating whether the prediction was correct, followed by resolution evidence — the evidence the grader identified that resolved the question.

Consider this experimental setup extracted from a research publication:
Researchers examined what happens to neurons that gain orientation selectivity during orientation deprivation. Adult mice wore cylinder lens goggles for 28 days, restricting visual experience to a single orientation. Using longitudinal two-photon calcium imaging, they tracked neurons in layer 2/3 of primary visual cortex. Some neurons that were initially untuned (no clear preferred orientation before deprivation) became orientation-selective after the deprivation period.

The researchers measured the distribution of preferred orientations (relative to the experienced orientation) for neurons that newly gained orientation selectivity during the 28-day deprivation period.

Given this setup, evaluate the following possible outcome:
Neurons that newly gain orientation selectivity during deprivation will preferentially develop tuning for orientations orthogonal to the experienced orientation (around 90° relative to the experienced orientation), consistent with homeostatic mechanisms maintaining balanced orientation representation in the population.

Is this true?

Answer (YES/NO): NO